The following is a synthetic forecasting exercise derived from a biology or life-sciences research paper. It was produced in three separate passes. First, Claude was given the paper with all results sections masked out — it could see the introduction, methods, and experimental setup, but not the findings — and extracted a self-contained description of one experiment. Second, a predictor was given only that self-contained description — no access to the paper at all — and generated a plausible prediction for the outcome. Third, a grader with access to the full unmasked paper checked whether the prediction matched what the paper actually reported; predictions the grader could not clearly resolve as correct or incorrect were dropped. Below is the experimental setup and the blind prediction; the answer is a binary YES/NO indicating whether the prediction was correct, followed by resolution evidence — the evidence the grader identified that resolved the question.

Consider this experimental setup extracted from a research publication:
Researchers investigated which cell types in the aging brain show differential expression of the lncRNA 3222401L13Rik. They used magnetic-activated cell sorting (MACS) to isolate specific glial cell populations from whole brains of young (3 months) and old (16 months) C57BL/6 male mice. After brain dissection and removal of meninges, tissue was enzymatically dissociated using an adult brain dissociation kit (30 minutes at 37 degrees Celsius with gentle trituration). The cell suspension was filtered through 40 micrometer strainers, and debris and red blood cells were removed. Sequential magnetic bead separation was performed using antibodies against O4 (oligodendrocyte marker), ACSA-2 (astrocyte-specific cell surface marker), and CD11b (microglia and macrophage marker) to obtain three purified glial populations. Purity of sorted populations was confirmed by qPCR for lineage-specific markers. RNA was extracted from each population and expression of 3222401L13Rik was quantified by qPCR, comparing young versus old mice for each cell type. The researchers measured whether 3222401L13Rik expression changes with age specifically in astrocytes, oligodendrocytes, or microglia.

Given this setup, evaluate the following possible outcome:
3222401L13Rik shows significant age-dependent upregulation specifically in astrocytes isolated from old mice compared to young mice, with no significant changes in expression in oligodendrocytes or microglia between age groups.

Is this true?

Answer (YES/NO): YES